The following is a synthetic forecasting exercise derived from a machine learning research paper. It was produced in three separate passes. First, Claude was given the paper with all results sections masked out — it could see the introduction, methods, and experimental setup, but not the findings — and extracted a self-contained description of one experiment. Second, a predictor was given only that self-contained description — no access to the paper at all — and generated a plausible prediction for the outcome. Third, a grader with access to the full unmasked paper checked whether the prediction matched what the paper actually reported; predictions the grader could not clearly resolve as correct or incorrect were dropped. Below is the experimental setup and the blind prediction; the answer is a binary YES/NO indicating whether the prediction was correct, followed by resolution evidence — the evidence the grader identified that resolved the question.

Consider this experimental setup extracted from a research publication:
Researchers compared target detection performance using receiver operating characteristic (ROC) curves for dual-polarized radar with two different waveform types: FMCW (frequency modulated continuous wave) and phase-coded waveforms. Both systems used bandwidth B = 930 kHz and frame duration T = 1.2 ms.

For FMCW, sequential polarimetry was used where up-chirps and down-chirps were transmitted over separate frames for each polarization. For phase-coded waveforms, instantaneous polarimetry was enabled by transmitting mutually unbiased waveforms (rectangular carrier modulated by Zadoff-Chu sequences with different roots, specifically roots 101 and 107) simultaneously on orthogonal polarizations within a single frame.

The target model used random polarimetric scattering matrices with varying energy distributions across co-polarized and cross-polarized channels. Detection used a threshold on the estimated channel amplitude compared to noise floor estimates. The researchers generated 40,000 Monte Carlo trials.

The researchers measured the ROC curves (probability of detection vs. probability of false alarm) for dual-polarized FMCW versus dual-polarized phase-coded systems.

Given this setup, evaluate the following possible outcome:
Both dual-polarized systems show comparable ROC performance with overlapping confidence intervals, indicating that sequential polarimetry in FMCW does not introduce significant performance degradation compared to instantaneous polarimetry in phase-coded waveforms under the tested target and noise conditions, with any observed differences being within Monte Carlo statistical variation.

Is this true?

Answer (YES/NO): NO